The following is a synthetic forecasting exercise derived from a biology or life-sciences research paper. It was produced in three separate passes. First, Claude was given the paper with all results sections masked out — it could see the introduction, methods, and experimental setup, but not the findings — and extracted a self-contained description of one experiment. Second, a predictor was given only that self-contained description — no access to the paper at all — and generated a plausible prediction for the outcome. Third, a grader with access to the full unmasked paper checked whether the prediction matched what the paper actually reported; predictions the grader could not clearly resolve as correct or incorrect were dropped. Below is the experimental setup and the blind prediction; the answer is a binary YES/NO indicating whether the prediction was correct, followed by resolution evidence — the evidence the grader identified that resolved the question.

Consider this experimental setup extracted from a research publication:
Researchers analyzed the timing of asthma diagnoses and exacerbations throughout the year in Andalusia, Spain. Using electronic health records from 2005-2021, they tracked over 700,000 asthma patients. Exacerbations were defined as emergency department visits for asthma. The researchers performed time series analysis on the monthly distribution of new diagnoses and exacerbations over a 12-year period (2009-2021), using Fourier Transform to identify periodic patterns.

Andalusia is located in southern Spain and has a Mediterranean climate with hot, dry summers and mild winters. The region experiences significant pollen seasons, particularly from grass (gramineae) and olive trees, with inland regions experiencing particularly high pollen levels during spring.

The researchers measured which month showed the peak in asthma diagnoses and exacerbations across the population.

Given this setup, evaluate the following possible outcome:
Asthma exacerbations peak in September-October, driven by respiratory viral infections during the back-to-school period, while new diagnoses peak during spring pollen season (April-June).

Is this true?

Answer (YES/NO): NO